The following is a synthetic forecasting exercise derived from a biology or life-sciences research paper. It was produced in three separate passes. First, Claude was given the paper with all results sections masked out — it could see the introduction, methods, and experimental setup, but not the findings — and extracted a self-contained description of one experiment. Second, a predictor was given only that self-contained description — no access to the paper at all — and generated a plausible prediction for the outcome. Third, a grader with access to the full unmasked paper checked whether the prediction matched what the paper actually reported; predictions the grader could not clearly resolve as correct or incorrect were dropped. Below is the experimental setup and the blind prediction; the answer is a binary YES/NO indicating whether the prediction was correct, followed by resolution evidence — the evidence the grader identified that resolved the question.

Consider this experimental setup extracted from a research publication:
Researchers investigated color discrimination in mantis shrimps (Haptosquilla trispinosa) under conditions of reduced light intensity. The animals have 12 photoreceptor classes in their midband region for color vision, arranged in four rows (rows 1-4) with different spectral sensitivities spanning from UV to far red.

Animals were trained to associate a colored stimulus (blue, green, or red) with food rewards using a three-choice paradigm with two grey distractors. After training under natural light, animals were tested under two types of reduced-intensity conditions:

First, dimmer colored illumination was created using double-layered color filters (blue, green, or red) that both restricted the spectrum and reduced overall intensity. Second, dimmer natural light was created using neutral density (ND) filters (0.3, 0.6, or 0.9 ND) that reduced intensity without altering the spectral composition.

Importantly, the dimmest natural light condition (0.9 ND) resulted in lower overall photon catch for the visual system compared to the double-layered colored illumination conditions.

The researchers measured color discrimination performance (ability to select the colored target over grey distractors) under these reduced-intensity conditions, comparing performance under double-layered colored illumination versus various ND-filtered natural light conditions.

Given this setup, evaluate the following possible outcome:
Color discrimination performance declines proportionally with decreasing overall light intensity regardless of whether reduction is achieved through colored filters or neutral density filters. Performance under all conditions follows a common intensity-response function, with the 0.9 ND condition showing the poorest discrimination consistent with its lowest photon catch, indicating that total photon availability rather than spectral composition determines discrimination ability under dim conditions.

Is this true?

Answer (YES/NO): NO